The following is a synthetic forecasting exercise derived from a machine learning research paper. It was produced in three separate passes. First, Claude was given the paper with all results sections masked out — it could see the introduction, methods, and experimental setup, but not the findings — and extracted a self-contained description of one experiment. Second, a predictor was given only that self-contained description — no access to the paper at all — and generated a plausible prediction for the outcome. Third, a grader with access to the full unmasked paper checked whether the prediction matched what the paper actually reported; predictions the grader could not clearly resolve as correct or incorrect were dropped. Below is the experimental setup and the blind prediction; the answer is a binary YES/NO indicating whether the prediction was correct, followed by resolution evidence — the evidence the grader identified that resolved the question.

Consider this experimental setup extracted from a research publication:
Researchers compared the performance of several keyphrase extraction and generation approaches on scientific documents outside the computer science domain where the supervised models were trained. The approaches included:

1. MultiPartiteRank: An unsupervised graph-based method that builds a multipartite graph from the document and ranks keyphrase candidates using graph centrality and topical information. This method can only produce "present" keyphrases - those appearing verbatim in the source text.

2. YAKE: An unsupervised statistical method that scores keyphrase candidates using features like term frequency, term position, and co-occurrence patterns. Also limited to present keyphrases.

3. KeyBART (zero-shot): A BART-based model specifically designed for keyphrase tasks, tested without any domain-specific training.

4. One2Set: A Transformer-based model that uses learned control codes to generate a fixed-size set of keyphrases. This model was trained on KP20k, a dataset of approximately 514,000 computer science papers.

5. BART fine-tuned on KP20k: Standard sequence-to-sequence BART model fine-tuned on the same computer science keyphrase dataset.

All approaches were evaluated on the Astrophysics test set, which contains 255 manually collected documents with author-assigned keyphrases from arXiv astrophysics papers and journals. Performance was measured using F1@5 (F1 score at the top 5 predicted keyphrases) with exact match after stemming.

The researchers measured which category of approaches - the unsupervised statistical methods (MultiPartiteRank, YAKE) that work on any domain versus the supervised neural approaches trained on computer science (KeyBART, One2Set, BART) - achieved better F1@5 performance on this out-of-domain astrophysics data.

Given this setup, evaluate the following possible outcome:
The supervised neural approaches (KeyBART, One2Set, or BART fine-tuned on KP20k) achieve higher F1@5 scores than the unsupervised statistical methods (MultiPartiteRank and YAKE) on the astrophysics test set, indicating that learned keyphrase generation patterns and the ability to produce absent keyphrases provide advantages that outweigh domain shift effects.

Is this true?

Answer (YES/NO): NO